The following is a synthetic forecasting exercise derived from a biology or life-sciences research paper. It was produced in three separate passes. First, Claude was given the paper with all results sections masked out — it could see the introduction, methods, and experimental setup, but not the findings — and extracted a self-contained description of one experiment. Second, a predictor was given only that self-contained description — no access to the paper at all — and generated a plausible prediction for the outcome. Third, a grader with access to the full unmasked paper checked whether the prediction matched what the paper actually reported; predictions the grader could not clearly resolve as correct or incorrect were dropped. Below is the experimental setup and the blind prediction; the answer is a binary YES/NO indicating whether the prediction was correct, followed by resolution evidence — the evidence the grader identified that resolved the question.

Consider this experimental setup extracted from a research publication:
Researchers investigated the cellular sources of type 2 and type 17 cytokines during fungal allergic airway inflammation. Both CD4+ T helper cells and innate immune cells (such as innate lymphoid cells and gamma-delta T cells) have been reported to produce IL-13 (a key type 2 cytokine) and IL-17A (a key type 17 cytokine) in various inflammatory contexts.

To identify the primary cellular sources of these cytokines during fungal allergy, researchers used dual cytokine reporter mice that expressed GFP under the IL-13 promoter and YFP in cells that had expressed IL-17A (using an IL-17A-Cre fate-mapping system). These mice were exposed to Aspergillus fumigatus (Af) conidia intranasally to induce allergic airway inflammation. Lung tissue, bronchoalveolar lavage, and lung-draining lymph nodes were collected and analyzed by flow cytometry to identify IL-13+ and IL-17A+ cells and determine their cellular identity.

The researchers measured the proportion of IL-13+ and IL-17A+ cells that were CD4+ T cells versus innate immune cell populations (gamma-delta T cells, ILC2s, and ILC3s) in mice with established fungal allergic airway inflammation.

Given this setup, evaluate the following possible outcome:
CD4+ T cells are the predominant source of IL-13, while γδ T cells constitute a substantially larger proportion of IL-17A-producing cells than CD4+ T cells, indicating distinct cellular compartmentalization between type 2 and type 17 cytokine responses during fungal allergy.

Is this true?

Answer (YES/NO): NO